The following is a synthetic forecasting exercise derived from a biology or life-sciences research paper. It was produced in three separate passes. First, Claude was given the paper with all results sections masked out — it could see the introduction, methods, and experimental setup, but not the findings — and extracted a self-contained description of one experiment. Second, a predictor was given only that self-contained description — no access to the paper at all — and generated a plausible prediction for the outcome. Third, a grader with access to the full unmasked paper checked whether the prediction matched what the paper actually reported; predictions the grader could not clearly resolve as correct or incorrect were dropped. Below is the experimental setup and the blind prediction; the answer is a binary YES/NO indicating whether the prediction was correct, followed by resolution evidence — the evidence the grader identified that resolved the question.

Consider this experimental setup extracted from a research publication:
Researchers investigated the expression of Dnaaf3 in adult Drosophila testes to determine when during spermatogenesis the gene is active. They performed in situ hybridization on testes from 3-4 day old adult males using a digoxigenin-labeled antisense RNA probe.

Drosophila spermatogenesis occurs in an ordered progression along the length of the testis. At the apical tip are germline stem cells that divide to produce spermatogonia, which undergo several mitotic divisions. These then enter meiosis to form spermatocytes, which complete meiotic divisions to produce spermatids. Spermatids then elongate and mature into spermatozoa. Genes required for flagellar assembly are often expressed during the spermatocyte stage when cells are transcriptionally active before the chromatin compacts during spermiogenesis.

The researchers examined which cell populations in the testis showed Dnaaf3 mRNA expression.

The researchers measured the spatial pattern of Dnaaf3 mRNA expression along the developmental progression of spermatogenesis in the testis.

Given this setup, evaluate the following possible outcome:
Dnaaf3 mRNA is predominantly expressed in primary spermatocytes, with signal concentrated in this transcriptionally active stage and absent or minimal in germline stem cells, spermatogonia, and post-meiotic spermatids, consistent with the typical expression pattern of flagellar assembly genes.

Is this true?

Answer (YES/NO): YES